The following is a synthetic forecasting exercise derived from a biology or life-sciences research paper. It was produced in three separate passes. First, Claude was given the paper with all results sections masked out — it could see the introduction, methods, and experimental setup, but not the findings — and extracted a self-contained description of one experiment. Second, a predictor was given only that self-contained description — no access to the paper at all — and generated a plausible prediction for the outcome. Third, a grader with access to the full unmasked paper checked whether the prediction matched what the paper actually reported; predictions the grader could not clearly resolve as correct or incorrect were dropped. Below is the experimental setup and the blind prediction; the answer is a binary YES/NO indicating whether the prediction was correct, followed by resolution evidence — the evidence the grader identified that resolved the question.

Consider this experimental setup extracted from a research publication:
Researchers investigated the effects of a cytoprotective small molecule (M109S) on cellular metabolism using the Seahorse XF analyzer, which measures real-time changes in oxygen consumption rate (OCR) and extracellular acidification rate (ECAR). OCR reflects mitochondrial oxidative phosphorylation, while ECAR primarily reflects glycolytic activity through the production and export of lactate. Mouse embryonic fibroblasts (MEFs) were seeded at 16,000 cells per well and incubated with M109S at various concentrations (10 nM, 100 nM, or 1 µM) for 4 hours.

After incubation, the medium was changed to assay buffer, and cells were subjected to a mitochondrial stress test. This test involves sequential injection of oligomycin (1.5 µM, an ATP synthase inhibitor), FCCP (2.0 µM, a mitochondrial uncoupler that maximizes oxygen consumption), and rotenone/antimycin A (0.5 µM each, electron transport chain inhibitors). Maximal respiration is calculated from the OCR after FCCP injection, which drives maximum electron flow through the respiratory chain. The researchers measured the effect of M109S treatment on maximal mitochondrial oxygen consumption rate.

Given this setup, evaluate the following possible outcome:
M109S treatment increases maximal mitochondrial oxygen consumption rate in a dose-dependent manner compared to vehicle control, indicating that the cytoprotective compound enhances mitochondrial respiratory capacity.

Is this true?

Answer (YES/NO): NO